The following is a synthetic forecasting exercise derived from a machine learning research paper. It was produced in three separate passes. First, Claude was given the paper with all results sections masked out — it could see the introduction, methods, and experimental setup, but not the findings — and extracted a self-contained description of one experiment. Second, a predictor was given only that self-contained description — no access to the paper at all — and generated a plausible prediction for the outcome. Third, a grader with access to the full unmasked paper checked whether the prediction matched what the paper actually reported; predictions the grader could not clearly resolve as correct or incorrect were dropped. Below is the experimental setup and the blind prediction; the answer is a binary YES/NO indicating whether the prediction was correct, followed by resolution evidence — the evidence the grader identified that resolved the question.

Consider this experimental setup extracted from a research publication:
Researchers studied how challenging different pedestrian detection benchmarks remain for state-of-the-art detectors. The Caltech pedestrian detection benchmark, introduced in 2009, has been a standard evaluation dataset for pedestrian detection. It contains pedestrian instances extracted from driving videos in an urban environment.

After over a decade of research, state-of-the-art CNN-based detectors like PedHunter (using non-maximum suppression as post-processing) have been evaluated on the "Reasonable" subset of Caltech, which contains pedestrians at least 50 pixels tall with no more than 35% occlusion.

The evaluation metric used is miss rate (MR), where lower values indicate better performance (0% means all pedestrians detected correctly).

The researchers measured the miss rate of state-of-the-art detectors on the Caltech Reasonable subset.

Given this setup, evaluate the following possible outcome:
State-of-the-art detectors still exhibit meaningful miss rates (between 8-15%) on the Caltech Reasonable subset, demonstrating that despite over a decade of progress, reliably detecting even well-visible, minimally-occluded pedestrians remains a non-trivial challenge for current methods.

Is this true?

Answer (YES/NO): NO